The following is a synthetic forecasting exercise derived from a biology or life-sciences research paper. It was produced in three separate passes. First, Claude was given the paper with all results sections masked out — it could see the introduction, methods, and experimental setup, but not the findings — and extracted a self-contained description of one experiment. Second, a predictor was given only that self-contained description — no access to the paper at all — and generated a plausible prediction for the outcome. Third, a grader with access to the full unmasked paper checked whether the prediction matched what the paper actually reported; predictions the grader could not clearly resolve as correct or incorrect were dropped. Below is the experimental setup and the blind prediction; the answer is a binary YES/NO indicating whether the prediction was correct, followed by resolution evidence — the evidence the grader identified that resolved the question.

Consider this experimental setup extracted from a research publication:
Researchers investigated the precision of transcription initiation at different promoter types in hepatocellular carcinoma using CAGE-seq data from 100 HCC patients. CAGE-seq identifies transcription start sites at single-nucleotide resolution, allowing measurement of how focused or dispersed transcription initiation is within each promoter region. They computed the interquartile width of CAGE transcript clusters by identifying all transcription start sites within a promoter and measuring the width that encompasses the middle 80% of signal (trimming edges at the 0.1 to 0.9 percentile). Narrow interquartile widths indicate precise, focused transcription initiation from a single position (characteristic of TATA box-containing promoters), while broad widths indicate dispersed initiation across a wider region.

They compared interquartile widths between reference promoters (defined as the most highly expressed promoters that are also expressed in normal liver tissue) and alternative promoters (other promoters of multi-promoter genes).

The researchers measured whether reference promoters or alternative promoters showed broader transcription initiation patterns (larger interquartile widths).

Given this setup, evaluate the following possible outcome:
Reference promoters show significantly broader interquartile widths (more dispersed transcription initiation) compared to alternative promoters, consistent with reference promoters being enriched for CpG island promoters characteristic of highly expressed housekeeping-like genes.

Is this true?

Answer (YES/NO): YES